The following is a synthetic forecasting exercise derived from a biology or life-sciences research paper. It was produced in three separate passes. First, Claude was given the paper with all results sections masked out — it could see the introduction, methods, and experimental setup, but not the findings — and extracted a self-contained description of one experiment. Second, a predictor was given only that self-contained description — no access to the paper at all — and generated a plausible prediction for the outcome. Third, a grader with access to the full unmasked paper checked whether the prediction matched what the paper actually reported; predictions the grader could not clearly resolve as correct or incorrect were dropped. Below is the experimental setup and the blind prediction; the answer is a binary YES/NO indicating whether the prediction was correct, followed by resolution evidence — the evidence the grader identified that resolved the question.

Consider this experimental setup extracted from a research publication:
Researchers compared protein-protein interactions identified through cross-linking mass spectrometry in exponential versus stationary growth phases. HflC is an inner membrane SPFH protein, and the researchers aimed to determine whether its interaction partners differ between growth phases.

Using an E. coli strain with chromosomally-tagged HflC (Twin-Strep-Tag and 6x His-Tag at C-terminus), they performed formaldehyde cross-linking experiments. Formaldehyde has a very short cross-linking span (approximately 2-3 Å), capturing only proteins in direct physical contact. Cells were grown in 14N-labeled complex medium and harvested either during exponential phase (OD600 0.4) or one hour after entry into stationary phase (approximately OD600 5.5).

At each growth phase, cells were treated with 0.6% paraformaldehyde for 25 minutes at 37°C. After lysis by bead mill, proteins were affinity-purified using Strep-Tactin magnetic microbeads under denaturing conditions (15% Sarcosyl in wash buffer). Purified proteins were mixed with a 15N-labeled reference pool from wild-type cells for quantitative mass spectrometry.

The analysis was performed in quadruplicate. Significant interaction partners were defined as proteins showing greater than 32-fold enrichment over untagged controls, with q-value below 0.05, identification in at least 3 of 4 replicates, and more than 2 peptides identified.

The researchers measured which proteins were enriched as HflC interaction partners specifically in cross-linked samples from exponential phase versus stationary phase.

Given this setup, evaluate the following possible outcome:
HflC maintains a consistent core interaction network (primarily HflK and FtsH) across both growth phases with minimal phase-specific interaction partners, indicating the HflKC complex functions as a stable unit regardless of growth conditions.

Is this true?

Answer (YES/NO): NO